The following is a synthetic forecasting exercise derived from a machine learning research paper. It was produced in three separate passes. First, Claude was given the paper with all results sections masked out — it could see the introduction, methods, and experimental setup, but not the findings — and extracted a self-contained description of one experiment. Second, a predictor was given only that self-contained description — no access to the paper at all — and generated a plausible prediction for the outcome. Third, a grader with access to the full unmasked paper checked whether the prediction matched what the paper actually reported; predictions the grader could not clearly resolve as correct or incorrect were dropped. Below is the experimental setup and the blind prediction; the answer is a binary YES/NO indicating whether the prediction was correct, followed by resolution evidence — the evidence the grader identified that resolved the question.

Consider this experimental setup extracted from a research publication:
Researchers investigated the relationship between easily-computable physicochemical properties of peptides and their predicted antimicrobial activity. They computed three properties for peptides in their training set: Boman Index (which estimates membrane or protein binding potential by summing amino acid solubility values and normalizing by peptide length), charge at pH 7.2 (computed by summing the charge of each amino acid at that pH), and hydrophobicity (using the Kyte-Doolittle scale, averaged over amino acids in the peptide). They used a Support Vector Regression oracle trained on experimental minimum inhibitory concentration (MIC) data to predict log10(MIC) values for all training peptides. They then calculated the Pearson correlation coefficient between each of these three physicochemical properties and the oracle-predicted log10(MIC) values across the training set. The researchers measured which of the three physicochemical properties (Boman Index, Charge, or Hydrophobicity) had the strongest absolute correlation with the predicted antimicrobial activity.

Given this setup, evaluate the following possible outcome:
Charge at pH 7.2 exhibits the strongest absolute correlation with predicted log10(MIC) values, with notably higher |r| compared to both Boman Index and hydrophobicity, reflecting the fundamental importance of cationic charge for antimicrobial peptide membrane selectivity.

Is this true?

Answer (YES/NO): YES